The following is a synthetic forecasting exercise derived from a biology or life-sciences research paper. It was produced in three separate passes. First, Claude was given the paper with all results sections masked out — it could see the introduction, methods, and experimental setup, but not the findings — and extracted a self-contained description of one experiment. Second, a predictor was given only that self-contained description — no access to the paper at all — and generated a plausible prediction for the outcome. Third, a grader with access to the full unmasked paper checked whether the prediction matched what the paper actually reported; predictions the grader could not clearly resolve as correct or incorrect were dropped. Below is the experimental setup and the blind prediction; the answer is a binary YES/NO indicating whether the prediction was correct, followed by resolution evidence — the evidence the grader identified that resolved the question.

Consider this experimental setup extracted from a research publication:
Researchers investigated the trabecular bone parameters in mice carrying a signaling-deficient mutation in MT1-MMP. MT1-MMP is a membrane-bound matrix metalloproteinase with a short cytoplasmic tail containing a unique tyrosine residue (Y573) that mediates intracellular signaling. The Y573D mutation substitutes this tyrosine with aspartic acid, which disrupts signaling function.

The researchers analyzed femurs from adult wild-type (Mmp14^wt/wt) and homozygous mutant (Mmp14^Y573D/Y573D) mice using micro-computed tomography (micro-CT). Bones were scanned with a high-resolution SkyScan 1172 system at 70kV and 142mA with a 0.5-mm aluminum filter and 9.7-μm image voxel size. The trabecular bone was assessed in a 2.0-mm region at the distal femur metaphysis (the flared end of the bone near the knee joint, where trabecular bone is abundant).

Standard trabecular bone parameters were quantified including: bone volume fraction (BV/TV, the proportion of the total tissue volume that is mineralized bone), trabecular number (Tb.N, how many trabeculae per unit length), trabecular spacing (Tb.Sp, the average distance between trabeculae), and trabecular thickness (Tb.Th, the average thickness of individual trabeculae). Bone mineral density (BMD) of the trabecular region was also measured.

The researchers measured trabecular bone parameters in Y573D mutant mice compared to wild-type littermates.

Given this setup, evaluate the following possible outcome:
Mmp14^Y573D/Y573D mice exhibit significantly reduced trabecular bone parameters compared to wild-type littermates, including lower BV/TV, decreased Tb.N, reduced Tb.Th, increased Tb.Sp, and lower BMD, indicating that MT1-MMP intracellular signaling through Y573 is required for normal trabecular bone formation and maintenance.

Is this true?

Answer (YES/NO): NO